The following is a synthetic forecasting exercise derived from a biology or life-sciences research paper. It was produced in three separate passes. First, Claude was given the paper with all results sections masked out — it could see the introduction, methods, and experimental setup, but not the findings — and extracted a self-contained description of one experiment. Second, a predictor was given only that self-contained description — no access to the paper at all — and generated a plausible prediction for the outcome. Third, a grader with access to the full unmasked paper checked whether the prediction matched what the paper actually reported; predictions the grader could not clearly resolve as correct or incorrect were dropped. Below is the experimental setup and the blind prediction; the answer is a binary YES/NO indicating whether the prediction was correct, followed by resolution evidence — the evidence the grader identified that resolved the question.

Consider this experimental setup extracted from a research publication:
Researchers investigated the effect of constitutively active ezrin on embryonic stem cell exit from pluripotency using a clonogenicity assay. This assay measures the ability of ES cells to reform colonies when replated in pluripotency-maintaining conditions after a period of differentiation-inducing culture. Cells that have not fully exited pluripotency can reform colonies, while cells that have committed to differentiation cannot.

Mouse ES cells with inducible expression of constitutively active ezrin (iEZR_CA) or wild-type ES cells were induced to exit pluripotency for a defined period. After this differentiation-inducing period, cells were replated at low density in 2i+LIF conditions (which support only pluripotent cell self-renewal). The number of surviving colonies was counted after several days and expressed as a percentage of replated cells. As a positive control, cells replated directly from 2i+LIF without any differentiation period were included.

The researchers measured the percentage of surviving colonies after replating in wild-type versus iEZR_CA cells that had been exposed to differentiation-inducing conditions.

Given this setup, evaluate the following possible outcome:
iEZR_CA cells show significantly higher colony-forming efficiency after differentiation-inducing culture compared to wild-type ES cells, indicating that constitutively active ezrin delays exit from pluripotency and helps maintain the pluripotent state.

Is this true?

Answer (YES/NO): YES